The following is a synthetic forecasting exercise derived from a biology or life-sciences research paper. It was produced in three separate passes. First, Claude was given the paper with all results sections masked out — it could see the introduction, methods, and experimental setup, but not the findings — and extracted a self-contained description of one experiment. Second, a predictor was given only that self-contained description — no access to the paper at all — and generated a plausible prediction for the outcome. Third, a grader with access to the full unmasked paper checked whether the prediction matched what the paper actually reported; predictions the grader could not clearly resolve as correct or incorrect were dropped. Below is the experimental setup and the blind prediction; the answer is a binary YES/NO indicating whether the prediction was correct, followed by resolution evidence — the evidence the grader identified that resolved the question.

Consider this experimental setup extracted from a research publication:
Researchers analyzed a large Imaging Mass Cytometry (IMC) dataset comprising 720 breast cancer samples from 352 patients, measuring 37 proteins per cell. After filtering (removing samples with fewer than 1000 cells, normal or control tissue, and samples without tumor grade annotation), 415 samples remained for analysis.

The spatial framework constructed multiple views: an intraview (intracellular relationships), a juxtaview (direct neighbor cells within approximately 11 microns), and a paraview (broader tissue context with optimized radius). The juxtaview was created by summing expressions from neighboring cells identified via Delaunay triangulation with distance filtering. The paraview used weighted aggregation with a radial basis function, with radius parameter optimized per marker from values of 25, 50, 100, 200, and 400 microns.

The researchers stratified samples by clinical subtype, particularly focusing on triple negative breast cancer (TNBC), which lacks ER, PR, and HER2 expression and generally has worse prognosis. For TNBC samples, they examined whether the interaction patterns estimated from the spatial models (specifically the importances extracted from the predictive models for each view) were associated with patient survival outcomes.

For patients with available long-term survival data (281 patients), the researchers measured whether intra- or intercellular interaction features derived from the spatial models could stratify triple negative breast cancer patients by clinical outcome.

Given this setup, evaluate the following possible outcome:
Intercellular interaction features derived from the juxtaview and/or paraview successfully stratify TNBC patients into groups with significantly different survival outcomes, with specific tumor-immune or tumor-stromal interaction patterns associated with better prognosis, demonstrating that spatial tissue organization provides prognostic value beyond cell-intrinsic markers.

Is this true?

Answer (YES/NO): YES